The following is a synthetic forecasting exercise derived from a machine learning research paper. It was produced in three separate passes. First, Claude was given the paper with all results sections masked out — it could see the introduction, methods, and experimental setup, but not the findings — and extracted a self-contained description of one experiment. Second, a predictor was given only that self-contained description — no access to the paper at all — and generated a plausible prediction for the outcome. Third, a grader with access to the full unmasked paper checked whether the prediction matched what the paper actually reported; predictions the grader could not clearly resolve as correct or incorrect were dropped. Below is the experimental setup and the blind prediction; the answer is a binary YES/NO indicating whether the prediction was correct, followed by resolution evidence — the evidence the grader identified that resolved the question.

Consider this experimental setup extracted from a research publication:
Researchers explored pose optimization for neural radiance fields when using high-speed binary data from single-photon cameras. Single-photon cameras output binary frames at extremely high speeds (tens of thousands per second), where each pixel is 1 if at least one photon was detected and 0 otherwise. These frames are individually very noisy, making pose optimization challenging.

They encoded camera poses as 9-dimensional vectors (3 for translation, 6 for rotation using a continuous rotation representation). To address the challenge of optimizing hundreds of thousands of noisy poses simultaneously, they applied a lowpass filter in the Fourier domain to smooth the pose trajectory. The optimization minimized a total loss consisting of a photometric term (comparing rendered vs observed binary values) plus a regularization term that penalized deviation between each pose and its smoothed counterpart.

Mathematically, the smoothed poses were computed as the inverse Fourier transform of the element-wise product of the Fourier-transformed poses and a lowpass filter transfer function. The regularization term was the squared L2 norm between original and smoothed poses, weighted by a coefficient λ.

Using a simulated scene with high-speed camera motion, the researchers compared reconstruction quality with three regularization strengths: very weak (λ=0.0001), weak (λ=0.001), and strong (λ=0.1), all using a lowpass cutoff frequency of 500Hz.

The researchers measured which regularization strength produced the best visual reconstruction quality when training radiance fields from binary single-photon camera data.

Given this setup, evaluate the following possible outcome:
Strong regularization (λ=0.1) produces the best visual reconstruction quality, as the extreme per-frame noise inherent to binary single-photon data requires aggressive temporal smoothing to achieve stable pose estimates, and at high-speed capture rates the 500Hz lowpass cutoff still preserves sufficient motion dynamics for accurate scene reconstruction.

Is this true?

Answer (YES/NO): YES